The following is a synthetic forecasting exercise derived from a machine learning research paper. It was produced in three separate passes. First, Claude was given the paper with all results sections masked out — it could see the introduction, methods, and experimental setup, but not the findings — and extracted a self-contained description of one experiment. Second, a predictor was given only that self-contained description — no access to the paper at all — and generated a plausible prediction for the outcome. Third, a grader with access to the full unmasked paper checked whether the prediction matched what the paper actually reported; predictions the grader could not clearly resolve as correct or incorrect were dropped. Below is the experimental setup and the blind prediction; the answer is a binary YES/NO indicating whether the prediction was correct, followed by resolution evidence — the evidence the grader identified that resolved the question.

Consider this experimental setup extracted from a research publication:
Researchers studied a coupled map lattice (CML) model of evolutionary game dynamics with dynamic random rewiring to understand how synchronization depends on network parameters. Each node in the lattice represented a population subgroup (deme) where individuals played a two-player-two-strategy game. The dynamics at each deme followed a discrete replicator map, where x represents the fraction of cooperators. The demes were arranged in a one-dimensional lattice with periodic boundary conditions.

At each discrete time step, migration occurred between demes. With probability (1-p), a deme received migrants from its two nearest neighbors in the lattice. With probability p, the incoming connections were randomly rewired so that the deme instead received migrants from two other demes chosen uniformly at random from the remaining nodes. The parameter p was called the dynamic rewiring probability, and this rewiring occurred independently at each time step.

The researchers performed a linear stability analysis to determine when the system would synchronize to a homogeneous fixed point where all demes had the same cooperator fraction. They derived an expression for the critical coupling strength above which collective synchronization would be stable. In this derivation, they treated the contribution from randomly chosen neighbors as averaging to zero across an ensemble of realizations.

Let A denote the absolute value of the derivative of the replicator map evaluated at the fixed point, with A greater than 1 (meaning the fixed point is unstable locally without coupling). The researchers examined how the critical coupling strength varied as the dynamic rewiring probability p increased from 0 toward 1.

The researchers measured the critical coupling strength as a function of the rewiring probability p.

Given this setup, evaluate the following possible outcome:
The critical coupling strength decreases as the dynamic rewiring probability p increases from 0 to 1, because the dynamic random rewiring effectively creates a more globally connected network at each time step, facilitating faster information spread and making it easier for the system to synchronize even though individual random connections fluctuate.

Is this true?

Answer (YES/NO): YES